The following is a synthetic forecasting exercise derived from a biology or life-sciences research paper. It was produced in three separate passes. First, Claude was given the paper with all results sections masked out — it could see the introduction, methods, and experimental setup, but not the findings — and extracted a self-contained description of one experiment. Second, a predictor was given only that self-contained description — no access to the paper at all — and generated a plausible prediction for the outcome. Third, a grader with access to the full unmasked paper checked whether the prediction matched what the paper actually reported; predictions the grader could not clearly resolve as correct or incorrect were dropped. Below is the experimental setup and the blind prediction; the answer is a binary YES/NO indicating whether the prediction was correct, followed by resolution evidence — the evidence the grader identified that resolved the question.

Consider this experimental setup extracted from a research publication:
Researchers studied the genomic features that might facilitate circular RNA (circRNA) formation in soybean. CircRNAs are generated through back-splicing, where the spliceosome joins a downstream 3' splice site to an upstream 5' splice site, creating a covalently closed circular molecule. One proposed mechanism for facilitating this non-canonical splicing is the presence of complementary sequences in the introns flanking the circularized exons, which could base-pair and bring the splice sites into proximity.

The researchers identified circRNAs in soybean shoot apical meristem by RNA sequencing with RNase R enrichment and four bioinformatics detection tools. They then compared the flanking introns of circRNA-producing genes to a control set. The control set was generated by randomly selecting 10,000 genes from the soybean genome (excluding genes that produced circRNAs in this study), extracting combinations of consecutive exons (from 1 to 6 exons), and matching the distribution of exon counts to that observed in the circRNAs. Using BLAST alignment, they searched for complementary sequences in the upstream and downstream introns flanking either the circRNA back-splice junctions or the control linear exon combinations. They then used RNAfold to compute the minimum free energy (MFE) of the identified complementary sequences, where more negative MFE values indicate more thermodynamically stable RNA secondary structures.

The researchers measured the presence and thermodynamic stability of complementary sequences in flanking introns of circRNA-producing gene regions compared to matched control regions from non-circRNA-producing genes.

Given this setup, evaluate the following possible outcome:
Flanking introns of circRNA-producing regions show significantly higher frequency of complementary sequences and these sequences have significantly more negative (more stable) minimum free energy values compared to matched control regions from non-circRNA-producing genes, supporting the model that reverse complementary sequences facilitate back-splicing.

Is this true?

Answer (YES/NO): YES